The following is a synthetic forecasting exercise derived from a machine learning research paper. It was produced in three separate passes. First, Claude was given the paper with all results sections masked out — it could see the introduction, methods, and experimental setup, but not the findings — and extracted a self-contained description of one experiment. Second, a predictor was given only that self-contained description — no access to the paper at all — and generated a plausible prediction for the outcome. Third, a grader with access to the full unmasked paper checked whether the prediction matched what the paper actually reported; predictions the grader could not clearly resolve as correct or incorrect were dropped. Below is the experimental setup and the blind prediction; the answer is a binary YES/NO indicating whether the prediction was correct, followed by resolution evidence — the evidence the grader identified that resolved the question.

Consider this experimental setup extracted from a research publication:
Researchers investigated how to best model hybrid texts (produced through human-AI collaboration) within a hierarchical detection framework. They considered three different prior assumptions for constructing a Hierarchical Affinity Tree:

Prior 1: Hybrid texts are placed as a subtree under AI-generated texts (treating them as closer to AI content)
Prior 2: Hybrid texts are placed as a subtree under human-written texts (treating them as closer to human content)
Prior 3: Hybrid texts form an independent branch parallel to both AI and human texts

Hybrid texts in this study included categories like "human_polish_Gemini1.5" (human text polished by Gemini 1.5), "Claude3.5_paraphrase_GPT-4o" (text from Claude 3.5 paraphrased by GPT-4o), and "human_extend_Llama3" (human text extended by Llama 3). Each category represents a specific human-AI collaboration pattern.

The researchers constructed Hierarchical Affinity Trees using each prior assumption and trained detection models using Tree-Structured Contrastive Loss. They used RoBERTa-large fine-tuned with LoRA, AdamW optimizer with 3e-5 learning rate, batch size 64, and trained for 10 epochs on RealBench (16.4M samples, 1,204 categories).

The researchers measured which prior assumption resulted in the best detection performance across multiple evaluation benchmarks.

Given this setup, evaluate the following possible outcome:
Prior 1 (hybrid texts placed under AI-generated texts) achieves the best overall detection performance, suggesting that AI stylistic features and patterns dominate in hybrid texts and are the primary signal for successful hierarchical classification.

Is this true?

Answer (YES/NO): YES